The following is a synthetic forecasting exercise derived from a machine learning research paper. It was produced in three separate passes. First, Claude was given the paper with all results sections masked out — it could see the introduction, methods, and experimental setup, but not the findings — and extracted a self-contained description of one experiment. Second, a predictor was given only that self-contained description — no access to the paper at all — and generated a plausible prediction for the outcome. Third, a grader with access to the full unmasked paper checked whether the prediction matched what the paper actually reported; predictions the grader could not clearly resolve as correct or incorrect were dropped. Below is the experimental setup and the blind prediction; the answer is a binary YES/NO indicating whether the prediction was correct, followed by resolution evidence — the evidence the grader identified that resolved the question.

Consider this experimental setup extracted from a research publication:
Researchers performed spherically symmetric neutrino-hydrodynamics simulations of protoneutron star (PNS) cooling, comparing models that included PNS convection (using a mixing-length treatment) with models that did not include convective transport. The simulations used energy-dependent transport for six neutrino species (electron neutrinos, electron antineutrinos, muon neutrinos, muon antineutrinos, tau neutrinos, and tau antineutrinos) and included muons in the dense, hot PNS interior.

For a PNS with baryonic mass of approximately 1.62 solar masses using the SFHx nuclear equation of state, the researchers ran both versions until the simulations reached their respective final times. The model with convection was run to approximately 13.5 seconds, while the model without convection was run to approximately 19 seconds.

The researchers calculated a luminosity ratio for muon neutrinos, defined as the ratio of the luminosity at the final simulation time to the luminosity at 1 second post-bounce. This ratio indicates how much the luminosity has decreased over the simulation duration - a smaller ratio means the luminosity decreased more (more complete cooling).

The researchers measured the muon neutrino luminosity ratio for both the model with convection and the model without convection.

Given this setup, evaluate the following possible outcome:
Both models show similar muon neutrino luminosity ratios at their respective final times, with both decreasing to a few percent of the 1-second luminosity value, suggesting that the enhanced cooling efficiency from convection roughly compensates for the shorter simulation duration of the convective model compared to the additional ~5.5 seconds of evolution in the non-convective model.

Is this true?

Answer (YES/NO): NO